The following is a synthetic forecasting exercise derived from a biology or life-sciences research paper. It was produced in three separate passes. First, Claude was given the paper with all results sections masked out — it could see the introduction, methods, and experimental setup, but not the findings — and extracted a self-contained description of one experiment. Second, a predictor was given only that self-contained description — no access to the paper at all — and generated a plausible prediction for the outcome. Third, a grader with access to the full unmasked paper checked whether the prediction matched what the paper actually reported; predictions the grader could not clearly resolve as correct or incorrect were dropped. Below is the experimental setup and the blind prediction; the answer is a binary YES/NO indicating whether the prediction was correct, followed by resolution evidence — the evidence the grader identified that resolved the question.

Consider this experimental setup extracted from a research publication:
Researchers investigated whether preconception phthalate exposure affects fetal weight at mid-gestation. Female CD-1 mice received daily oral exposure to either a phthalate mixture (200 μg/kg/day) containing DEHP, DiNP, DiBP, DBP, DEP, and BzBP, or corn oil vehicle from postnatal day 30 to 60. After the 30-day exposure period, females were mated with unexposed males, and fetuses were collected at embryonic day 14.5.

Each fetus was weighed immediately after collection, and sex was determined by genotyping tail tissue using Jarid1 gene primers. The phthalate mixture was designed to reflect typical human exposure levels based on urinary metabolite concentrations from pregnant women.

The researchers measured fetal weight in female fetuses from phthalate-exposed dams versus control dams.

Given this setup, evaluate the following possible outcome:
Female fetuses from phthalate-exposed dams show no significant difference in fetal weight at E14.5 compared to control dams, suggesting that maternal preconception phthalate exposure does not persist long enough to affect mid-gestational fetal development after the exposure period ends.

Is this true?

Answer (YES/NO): NO